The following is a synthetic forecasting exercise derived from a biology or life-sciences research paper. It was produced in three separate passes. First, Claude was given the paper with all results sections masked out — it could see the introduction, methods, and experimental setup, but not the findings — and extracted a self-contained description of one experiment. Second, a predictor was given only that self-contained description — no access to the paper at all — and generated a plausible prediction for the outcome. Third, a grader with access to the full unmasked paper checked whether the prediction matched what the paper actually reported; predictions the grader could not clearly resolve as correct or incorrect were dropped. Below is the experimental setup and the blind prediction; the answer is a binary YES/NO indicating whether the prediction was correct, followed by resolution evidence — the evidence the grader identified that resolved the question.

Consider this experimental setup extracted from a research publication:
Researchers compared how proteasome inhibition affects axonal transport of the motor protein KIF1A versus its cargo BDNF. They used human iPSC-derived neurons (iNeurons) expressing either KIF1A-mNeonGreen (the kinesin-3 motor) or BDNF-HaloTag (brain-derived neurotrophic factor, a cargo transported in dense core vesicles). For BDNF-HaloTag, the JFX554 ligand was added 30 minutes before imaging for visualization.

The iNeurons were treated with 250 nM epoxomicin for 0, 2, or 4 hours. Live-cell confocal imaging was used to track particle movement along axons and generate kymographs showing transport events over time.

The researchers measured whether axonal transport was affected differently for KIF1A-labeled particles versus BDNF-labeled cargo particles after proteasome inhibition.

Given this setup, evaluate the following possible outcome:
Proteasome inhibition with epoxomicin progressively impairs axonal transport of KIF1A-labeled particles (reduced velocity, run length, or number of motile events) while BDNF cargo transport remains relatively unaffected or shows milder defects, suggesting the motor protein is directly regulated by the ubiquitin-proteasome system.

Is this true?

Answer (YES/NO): NO